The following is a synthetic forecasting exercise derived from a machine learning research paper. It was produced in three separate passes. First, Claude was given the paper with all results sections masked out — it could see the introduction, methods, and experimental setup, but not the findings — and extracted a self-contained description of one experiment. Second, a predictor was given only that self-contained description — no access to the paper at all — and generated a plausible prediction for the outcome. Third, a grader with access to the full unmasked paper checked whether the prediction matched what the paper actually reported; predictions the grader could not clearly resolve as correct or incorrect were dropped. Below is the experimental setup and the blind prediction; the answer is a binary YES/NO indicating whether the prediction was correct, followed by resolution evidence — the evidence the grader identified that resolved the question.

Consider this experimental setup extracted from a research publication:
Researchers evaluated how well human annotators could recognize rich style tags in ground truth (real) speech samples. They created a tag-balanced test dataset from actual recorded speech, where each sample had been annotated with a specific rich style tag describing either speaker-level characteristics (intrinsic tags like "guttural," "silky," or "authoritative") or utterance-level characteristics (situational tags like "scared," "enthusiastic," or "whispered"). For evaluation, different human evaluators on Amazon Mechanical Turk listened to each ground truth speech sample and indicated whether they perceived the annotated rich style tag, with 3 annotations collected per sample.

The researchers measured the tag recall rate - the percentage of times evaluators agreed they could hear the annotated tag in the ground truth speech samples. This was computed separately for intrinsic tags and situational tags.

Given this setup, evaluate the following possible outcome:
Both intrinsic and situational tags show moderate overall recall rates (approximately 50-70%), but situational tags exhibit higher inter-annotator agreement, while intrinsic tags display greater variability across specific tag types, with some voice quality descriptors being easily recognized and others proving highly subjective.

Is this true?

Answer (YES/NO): NO